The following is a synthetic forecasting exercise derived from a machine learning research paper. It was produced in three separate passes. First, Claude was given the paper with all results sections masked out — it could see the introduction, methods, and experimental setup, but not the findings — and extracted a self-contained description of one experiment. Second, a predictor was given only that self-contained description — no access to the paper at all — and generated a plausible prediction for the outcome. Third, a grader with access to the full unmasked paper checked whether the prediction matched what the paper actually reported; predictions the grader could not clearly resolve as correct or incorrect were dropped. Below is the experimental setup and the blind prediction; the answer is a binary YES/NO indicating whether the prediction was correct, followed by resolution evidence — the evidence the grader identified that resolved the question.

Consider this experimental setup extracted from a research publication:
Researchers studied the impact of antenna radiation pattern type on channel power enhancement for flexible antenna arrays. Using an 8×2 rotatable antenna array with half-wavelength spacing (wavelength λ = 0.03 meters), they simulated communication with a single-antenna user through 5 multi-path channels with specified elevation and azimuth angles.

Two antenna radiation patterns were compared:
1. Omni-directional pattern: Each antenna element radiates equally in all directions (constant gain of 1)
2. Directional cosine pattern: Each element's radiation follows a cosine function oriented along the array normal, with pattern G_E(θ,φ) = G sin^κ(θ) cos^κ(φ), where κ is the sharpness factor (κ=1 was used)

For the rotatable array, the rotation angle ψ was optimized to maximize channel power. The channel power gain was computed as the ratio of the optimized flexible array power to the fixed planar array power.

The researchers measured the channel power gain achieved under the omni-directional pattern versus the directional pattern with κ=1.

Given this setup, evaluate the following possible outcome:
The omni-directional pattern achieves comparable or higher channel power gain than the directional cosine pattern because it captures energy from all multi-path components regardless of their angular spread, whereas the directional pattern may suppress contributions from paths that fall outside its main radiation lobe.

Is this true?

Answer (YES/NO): NO